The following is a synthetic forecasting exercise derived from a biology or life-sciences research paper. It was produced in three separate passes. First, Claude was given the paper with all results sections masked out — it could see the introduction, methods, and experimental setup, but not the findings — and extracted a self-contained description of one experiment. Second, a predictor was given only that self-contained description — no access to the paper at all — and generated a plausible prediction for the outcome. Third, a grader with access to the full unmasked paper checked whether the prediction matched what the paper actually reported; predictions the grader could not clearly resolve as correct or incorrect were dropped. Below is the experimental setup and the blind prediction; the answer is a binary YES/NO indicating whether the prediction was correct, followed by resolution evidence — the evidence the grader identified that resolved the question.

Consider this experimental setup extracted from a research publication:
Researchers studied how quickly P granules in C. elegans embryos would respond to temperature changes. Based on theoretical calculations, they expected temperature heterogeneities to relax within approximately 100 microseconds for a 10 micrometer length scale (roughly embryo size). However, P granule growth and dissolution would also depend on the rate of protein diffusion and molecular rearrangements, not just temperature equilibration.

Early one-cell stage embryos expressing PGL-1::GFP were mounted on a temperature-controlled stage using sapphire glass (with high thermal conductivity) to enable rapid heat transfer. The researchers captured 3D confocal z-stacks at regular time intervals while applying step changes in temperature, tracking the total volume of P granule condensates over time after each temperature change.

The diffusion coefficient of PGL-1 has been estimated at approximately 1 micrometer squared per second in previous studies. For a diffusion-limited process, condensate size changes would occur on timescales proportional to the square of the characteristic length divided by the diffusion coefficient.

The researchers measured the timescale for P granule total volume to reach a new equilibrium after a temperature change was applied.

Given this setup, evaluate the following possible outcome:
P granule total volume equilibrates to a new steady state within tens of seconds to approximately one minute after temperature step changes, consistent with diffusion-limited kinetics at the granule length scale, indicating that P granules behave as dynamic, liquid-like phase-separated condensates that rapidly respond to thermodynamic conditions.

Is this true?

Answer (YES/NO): NO